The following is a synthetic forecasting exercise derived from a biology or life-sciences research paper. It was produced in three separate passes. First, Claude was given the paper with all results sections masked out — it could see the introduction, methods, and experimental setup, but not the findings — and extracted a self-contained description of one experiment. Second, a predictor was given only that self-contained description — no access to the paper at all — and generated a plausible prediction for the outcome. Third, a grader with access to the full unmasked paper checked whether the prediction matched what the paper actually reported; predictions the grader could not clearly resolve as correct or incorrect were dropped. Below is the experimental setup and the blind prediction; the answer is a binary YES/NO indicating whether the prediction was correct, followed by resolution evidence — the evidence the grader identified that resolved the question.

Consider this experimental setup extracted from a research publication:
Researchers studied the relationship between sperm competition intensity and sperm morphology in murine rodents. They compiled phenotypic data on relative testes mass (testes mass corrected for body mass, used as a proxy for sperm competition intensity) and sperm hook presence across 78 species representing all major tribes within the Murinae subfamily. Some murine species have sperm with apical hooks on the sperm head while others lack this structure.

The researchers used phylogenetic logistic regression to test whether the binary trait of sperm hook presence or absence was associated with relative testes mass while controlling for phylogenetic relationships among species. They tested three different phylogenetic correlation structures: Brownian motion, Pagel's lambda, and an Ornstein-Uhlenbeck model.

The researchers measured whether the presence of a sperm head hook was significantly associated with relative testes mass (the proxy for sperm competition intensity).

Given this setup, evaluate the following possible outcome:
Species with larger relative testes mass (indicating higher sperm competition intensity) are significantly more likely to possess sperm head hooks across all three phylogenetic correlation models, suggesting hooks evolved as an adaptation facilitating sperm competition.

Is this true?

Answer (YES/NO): NO